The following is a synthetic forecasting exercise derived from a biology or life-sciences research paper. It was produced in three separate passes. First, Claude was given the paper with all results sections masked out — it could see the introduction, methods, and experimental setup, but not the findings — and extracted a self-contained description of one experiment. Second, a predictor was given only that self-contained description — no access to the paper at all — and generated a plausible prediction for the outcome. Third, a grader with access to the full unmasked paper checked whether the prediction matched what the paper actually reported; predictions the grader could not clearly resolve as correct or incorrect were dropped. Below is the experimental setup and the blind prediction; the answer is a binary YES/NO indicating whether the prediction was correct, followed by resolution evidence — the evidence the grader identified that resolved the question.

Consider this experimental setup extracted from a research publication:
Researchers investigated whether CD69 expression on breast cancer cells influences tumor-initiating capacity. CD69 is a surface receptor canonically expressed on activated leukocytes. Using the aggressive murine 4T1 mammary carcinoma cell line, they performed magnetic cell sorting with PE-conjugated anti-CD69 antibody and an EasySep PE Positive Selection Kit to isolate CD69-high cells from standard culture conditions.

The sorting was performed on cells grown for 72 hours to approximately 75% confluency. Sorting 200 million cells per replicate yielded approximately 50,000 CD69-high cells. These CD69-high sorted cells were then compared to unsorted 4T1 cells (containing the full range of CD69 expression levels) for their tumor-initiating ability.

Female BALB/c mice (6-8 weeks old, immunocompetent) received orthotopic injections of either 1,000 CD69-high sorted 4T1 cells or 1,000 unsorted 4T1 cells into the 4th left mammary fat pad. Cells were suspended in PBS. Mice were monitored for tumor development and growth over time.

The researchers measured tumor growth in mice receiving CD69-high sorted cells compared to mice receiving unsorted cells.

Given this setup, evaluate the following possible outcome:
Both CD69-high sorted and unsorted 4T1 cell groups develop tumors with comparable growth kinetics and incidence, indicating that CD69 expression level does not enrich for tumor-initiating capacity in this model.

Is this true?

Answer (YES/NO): NO